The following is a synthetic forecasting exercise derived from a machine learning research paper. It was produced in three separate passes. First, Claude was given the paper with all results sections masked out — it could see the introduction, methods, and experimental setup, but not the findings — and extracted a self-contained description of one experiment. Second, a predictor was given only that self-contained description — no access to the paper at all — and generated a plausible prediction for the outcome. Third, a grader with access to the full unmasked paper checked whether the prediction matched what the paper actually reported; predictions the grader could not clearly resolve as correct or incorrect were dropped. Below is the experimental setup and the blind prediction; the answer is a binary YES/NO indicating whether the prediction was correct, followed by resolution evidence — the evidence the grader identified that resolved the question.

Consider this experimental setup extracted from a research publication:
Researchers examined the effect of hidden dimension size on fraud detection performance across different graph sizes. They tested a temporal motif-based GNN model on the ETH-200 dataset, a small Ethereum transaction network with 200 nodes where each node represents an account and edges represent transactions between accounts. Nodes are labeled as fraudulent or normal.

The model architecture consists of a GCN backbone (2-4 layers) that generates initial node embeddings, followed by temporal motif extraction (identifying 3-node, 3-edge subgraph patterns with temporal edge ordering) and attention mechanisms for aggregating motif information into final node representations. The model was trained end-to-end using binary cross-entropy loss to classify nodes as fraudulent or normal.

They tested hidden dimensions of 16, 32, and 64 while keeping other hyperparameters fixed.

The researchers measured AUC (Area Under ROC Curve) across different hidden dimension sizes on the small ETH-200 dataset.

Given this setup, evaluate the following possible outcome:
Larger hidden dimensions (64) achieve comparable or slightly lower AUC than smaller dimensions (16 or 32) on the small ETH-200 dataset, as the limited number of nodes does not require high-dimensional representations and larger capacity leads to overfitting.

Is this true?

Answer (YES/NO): YES